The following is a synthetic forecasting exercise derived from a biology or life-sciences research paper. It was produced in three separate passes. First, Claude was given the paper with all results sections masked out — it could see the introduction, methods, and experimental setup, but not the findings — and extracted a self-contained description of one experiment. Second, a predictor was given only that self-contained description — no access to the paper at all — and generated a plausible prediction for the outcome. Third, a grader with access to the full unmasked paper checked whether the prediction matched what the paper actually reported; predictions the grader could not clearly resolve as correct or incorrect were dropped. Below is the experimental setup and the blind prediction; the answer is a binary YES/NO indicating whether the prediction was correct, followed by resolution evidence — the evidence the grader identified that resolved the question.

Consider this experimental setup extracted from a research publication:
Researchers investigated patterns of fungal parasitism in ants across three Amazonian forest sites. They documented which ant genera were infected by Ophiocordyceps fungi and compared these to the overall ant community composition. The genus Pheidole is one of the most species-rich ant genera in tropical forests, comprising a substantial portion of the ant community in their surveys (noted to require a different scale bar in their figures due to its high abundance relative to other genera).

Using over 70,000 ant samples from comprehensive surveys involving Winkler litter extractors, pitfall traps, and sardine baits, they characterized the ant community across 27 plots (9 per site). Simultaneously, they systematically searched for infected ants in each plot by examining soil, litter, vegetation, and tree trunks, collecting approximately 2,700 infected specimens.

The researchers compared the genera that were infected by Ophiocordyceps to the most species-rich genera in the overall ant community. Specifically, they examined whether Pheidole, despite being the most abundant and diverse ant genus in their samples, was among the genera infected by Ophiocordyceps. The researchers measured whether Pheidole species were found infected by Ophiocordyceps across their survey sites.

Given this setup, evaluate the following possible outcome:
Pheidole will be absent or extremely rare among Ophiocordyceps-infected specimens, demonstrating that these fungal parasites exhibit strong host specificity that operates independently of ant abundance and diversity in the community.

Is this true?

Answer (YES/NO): YES